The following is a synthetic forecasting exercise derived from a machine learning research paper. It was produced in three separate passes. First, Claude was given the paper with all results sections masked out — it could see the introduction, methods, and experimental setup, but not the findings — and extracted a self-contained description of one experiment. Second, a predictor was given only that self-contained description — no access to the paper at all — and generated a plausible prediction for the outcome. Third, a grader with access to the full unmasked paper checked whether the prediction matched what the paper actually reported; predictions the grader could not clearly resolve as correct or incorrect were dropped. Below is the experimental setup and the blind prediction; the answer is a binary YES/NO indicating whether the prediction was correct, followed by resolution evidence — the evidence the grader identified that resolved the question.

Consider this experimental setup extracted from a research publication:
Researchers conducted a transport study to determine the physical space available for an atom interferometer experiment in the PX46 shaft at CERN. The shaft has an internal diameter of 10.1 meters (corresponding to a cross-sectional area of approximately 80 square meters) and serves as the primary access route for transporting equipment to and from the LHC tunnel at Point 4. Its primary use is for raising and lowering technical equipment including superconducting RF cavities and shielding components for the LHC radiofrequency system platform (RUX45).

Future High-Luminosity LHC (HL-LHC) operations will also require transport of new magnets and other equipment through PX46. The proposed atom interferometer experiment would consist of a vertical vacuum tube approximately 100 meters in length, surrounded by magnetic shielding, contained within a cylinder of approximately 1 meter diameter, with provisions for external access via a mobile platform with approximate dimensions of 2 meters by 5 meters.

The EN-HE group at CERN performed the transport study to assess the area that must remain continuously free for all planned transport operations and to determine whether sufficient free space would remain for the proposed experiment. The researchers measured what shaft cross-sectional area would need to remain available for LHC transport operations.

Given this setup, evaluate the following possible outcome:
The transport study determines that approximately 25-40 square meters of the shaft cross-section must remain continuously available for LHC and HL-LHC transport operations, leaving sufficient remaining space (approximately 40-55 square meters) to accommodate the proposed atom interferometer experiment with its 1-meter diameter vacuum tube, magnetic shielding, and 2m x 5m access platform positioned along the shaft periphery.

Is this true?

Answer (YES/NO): NO